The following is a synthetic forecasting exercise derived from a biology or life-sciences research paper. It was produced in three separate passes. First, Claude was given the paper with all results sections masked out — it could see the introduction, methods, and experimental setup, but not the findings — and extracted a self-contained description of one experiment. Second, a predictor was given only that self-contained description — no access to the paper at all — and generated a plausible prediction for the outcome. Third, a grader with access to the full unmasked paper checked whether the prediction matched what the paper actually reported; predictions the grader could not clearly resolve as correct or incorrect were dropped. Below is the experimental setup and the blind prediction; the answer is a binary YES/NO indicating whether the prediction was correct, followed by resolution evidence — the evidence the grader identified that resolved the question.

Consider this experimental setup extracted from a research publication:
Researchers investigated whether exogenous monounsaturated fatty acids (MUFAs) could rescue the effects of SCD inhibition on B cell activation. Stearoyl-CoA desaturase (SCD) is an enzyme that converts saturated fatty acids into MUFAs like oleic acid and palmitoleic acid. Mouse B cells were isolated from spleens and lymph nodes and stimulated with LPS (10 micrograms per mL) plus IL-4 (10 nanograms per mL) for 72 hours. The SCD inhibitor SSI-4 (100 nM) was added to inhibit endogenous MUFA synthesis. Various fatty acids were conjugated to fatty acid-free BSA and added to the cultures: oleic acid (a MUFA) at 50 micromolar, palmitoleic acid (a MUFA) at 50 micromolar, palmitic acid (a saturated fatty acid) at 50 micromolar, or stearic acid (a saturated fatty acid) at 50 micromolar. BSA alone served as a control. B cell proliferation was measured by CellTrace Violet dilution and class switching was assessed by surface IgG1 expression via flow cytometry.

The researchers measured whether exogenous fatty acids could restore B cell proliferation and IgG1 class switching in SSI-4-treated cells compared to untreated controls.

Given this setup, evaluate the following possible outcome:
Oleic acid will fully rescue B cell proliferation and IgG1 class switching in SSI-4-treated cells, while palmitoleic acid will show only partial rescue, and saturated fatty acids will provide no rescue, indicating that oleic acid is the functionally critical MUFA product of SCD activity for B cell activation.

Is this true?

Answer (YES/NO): YES